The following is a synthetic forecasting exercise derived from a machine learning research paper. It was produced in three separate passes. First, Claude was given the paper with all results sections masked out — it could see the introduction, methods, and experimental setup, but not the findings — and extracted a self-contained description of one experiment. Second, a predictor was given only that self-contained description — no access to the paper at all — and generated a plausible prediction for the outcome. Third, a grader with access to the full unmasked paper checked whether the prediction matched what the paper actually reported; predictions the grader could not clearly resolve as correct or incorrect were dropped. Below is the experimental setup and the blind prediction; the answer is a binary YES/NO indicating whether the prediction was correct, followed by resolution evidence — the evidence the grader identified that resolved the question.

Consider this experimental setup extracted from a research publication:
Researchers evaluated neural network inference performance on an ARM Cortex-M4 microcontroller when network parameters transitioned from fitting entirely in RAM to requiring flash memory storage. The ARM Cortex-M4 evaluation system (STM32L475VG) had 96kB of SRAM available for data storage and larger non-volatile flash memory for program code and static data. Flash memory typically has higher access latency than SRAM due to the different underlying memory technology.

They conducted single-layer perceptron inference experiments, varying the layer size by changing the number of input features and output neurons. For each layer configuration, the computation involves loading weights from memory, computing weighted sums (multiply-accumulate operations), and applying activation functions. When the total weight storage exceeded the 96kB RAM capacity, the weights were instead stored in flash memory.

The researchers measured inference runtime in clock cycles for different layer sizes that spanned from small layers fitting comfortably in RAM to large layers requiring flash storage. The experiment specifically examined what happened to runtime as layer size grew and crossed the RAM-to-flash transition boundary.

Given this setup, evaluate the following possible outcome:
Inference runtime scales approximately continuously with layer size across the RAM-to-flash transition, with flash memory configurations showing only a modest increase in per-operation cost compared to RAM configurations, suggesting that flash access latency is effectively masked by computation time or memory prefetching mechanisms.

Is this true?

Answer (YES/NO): YES